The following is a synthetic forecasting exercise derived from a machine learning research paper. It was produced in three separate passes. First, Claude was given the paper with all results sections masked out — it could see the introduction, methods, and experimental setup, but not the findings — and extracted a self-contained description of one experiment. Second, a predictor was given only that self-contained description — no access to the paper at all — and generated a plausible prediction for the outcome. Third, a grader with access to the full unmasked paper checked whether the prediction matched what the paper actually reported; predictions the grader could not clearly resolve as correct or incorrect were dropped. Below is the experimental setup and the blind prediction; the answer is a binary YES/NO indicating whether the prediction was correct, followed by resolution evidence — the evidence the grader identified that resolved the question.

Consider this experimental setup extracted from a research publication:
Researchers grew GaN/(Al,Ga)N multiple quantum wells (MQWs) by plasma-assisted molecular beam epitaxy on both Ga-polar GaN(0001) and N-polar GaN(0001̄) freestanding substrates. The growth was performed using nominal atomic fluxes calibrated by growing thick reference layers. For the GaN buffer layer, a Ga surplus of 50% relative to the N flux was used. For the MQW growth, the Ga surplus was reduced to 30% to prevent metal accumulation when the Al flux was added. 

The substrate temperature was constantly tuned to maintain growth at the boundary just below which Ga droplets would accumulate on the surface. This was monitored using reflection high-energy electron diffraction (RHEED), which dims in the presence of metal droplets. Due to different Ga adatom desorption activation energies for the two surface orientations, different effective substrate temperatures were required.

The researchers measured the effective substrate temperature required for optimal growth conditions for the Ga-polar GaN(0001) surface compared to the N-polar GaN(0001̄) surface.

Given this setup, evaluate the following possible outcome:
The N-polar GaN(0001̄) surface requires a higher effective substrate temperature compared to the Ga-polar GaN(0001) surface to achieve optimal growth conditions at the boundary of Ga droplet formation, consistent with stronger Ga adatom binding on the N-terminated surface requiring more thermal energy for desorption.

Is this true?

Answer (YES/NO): YES